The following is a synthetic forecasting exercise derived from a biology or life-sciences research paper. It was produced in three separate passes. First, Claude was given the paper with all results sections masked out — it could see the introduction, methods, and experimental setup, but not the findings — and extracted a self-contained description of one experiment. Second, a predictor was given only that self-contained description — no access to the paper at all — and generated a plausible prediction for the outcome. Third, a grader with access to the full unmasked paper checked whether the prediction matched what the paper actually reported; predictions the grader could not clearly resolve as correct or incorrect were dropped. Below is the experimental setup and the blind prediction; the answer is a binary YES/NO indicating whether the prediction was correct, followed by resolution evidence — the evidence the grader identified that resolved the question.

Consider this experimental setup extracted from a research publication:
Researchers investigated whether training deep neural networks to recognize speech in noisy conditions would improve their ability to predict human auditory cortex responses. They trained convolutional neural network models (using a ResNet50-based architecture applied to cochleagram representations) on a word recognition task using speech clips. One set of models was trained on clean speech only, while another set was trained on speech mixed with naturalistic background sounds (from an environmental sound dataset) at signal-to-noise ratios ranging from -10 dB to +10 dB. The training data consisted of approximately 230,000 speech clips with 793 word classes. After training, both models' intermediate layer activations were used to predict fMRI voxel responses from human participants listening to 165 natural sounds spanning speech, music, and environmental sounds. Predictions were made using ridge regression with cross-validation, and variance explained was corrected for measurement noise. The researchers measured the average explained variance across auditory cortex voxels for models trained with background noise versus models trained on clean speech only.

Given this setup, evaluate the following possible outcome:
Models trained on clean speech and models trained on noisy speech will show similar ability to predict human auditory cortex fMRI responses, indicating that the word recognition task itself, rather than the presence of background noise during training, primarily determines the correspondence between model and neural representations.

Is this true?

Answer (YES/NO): NO